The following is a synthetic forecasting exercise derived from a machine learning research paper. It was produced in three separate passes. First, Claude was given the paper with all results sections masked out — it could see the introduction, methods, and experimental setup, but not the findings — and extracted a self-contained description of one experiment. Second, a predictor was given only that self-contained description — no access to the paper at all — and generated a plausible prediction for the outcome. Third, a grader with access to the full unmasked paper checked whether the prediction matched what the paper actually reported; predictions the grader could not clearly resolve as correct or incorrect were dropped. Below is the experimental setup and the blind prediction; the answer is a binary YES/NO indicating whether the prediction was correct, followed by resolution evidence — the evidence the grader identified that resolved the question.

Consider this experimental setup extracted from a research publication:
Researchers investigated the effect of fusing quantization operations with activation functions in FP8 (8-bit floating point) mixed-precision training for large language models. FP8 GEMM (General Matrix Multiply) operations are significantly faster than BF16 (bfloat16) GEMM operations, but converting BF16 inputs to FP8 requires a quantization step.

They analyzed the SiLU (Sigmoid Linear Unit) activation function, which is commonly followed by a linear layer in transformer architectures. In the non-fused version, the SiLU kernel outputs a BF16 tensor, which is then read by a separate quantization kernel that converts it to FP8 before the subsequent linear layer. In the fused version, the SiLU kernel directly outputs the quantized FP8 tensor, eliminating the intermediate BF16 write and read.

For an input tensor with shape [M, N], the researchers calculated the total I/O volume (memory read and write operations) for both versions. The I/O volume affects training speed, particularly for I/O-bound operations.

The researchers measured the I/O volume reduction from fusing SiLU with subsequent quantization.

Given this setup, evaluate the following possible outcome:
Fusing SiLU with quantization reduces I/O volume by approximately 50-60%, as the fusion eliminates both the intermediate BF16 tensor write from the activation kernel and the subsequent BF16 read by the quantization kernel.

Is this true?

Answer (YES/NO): YES